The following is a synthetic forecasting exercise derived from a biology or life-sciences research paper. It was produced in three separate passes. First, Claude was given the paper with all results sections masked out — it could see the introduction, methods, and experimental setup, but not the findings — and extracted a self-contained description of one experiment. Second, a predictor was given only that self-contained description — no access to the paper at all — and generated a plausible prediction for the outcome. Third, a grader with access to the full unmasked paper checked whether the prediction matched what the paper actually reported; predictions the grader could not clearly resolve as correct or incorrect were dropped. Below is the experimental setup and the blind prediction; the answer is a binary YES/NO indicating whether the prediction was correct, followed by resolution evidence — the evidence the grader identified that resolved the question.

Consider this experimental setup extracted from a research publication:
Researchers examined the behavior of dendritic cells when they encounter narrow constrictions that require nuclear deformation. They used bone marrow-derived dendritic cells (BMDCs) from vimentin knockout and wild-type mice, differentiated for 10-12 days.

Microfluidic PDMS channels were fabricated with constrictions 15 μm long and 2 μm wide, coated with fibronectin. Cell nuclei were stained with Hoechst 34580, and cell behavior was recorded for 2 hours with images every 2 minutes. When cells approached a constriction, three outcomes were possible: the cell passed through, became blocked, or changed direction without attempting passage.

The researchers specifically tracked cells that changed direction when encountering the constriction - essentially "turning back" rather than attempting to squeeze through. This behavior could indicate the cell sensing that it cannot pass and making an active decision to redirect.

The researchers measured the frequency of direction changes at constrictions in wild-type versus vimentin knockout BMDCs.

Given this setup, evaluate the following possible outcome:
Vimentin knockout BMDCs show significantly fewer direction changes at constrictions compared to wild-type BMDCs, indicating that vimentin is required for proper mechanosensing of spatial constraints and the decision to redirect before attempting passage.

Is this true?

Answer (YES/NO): NO